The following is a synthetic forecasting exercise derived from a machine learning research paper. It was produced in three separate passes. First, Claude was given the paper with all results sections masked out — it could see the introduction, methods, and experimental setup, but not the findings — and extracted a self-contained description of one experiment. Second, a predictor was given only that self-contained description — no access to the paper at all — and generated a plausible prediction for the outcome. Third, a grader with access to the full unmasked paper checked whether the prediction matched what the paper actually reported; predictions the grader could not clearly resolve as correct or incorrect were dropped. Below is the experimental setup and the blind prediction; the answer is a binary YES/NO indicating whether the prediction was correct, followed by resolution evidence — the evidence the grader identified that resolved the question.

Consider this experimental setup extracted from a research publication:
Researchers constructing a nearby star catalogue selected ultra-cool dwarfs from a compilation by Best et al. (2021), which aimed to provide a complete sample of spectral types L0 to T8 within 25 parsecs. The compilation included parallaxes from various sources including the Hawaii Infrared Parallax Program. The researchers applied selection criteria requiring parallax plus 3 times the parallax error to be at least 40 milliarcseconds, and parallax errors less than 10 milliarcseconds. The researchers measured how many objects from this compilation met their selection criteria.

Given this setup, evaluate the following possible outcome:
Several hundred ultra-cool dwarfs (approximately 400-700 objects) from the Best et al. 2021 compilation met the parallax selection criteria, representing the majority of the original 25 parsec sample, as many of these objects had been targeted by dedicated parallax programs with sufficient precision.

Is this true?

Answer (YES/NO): YES